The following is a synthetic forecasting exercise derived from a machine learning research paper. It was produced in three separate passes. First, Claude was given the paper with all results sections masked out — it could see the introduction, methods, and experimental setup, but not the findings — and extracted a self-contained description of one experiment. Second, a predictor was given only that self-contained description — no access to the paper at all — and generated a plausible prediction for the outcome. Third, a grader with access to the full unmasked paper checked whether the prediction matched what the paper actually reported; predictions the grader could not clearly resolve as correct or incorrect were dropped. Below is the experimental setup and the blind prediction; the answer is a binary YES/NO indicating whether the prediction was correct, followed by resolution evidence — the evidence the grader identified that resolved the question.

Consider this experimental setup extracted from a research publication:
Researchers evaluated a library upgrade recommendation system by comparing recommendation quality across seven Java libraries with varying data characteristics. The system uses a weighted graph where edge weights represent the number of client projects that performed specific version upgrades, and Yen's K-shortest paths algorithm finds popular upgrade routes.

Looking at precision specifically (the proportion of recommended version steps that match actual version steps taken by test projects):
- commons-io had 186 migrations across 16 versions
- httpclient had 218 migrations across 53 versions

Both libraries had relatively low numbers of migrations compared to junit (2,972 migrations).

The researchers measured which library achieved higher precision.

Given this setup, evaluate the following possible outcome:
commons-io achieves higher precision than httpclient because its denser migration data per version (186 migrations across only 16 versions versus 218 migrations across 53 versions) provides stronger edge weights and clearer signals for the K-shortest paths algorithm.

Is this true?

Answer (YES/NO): YES